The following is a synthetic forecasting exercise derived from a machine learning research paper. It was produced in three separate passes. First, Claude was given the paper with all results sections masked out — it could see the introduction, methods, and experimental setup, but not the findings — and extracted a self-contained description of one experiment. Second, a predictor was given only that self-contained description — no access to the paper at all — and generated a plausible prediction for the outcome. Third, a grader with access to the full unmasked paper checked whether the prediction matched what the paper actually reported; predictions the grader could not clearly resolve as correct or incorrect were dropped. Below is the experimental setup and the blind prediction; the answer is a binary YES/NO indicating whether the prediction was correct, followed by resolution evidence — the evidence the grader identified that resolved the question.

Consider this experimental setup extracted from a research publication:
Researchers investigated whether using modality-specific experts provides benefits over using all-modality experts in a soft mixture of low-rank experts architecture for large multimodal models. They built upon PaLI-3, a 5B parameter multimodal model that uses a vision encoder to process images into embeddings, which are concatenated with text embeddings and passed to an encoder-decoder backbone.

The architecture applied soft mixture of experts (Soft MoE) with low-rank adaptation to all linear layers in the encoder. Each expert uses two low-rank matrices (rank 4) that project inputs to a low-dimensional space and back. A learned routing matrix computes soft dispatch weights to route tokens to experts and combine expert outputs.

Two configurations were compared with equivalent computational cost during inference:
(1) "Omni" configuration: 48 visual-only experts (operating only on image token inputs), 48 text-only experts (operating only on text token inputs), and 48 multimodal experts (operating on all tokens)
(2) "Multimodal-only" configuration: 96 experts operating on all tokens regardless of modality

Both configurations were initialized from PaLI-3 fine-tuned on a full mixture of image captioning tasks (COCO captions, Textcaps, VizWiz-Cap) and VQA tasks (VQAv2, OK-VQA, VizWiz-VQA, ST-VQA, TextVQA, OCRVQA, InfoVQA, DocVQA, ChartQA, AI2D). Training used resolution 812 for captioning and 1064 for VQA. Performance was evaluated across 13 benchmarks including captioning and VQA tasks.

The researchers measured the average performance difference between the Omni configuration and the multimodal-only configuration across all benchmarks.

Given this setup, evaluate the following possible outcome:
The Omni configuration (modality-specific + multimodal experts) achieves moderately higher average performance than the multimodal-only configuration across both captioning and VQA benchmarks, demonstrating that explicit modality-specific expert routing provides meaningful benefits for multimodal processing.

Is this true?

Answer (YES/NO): NO